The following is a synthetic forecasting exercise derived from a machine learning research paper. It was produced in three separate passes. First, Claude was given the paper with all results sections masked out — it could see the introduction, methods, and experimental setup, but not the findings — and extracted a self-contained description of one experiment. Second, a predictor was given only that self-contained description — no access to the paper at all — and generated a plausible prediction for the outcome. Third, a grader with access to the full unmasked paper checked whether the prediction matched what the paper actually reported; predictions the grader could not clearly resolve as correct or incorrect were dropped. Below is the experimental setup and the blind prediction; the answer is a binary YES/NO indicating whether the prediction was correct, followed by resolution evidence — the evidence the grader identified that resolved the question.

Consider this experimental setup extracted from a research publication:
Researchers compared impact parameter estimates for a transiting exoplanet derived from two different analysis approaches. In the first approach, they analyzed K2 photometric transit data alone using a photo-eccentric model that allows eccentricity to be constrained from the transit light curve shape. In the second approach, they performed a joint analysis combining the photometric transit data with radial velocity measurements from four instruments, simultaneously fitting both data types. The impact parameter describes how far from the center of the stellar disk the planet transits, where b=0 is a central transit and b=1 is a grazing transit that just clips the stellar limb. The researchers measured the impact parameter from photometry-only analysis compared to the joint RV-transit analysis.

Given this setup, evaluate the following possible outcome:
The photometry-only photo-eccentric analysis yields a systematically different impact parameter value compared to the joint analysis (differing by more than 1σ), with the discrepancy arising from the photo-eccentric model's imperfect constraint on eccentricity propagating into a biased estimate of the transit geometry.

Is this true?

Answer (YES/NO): YES